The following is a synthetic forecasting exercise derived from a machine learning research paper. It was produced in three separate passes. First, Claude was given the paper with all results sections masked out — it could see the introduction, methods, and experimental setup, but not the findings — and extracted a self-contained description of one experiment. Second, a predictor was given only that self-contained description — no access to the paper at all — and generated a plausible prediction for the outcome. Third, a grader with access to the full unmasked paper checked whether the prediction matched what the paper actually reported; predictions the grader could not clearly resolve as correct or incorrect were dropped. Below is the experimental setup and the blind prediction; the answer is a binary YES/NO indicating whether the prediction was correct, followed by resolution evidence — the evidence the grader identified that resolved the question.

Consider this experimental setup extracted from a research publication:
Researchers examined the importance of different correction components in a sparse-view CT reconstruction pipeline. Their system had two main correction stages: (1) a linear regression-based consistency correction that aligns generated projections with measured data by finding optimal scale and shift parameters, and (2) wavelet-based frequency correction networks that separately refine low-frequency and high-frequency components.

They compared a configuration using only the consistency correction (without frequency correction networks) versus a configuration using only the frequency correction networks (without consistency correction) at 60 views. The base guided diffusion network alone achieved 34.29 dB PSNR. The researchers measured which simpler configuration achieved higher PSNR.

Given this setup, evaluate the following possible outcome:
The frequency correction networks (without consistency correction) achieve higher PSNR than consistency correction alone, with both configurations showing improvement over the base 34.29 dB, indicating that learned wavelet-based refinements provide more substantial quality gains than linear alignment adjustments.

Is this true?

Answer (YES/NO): NO